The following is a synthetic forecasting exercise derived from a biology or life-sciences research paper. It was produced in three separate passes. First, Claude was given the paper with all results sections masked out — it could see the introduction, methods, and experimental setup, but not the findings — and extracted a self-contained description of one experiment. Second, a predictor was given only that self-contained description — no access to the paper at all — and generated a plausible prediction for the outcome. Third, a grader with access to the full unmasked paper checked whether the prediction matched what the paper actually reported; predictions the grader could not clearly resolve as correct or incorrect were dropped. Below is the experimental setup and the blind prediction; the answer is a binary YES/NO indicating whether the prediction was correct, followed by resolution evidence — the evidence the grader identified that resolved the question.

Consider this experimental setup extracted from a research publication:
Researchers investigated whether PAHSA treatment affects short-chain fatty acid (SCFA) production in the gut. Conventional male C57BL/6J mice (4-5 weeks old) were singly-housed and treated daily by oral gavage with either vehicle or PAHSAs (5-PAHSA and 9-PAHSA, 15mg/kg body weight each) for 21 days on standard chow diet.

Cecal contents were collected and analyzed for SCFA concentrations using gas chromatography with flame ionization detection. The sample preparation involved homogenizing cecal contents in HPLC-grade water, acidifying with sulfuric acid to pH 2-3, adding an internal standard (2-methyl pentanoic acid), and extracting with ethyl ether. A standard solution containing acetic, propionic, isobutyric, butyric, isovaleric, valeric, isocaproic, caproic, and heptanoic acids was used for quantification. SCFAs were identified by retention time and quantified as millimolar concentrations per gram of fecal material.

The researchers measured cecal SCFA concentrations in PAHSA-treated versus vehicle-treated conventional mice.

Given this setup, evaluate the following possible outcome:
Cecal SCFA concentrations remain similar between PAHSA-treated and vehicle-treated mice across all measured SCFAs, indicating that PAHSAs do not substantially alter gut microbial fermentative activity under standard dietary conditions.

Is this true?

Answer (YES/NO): YES